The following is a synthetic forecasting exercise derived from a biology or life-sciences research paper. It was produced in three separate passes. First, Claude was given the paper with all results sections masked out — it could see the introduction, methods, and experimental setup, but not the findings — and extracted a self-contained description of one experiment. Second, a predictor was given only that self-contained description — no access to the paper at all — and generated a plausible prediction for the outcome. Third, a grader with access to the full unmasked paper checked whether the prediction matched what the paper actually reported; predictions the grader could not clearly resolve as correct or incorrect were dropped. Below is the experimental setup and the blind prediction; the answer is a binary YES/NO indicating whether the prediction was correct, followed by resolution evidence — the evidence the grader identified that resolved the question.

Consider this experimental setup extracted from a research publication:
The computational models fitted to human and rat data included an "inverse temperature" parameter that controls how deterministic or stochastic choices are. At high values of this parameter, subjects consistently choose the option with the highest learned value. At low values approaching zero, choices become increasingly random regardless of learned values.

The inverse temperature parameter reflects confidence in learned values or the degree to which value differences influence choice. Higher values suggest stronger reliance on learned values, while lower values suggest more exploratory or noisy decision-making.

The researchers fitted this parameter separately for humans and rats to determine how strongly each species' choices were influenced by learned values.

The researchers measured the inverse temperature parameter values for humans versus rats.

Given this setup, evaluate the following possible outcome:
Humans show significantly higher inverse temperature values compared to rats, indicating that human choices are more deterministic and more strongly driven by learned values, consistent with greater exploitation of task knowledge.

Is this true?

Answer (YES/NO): YES